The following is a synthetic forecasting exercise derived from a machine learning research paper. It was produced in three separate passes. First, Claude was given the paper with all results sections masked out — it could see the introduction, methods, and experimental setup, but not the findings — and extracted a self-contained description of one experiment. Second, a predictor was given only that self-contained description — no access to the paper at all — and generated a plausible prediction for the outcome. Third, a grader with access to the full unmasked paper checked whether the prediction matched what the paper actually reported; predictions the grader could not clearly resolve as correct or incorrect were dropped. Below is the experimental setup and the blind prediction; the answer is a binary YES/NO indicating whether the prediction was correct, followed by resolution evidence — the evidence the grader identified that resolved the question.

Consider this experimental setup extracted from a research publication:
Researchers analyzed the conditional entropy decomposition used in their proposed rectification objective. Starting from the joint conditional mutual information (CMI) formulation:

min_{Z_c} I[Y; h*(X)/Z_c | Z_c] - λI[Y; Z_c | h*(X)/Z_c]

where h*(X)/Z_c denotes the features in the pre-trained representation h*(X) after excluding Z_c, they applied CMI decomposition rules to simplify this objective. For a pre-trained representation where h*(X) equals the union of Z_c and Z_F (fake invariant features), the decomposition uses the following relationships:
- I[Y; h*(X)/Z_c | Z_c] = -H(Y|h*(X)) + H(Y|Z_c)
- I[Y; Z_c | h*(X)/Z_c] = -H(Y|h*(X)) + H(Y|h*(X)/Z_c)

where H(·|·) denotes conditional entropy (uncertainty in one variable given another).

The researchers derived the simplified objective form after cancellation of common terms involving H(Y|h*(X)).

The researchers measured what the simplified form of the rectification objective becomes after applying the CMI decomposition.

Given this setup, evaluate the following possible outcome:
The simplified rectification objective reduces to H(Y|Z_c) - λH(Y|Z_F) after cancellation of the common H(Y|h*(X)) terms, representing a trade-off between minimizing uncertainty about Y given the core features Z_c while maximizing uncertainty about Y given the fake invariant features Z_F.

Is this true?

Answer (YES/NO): YES